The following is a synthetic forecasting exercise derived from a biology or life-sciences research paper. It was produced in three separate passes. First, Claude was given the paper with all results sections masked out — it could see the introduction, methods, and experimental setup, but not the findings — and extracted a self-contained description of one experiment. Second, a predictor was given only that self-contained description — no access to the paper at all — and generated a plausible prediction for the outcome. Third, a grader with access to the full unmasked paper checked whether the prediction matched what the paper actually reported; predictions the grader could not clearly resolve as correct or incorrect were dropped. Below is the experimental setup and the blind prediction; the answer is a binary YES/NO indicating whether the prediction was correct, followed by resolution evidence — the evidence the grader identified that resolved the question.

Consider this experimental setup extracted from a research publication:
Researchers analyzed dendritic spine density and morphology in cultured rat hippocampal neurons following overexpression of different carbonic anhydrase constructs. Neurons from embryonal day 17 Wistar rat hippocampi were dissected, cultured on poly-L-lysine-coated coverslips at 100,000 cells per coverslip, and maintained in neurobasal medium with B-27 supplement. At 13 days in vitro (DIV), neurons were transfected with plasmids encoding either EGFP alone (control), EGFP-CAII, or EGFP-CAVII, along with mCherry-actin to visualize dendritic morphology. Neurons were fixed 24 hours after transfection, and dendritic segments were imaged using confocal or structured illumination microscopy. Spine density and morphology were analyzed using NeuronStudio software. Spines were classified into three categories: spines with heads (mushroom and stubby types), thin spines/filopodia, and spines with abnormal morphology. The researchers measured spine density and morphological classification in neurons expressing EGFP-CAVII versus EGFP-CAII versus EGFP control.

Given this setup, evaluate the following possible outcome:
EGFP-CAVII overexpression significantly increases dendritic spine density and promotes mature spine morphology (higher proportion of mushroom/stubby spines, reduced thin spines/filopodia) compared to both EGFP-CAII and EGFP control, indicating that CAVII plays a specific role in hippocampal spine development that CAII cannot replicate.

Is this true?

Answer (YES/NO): NO